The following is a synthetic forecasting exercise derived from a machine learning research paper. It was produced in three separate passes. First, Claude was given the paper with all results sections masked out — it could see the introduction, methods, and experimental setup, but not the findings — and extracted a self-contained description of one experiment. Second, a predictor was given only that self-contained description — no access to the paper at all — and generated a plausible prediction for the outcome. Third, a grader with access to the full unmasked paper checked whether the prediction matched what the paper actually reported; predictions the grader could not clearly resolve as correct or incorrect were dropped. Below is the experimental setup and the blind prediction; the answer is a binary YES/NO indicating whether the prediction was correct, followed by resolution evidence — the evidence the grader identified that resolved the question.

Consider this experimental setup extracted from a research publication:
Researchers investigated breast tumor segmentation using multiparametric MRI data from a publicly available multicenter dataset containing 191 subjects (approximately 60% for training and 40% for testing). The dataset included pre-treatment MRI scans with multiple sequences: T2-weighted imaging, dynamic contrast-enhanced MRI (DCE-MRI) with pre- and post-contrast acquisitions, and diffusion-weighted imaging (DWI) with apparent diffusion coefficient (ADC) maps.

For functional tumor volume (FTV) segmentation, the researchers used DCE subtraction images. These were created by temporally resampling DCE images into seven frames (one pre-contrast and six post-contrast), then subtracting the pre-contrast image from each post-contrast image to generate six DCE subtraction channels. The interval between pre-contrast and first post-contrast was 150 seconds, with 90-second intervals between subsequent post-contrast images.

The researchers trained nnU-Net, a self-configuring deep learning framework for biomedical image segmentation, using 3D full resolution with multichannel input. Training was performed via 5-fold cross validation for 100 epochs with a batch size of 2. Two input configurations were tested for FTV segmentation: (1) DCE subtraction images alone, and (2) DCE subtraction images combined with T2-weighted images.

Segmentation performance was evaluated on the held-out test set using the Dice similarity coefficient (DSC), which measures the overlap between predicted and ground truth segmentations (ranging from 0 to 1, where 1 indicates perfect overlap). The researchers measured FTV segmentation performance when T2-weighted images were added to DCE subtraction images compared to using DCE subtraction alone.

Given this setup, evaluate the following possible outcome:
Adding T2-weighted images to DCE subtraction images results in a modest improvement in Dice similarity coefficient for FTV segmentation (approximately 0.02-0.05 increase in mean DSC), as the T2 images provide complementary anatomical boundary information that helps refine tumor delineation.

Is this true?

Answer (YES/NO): NO